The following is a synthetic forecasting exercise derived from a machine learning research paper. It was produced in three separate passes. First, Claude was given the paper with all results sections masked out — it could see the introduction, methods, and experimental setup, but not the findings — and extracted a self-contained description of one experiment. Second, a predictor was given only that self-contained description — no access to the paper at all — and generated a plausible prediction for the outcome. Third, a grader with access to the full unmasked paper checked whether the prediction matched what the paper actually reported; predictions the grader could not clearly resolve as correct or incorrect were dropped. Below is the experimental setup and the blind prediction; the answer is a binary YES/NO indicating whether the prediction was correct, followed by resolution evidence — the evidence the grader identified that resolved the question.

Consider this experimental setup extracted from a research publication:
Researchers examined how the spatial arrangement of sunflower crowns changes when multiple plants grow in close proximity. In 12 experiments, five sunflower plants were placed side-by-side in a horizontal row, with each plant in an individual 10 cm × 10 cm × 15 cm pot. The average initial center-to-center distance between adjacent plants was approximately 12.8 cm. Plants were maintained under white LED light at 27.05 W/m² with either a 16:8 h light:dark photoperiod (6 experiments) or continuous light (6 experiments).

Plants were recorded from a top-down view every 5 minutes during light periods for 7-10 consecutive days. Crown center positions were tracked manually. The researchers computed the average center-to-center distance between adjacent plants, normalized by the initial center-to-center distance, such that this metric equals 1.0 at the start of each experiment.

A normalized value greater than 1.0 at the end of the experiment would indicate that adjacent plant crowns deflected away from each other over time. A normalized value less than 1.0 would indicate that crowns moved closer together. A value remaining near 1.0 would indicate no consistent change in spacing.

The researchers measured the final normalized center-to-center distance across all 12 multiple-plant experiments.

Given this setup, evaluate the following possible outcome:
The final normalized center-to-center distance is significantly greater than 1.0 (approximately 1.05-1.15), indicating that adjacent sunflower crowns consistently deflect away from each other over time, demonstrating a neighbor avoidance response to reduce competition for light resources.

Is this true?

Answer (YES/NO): NO